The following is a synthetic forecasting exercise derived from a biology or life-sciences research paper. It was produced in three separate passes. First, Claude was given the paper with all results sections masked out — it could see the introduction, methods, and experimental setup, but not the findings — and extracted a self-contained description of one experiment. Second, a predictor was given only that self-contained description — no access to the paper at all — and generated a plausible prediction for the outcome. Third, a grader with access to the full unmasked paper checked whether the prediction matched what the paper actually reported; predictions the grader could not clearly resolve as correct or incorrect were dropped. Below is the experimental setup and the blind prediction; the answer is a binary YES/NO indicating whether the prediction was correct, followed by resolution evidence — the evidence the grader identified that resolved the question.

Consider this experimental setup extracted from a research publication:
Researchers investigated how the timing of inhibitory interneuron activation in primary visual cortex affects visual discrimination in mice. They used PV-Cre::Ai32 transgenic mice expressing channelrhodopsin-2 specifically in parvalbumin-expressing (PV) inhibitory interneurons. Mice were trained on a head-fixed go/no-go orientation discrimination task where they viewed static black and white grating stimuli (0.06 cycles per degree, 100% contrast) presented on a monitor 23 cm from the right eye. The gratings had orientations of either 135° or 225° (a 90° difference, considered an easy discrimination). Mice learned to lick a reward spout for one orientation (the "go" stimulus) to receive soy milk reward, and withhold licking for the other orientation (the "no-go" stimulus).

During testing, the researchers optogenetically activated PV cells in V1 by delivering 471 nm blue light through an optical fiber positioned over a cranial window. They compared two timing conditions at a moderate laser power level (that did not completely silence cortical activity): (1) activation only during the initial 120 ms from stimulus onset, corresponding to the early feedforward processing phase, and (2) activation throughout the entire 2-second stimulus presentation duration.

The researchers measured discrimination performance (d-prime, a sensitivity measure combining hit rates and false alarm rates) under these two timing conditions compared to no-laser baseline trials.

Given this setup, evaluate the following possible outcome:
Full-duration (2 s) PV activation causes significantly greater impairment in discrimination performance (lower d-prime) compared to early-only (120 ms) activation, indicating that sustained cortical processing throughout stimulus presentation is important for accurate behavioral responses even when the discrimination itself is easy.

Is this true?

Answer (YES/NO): NO